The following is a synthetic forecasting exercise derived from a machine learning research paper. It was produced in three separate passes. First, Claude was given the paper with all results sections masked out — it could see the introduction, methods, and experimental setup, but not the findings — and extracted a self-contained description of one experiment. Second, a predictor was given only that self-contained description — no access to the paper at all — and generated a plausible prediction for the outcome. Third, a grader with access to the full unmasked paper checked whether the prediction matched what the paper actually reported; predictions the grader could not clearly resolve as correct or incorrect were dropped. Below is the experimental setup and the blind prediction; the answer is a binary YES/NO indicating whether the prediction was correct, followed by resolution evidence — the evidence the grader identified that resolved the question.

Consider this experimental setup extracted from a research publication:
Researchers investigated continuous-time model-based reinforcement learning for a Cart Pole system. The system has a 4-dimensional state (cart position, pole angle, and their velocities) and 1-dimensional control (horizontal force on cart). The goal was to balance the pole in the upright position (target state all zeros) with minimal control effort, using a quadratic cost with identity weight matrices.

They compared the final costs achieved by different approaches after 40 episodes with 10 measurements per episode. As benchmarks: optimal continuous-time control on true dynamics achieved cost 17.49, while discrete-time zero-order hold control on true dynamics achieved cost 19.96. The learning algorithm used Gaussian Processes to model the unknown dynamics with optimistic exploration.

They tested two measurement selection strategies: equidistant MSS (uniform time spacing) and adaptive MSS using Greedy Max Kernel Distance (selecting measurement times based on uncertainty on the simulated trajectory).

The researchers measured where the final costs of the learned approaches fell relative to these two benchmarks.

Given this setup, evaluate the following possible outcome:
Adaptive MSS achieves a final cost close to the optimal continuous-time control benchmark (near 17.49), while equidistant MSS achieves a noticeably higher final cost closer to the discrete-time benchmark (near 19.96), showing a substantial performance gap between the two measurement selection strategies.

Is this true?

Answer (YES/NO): NO